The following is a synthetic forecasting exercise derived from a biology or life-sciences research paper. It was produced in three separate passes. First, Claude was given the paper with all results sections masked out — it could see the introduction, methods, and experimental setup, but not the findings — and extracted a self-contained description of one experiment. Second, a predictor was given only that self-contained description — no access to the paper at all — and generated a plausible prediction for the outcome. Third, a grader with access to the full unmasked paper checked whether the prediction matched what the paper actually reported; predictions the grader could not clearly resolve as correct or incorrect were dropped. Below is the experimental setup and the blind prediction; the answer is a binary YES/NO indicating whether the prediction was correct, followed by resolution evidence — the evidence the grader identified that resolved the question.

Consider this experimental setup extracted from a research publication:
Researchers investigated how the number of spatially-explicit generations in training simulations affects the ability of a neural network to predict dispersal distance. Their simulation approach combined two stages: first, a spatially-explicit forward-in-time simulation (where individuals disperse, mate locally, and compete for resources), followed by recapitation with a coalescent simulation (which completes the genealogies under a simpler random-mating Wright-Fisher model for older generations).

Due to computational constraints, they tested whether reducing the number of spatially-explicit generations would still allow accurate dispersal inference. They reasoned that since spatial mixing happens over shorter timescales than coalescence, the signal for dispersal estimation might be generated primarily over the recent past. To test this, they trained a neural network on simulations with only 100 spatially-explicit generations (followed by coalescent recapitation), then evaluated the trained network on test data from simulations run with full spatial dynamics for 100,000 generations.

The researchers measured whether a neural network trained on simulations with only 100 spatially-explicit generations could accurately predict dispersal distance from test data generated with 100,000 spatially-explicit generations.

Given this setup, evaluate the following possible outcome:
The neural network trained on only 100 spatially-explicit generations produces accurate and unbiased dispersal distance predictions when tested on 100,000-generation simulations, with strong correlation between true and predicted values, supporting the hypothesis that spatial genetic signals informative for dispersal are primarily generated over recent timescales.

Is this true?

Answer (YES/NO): NO